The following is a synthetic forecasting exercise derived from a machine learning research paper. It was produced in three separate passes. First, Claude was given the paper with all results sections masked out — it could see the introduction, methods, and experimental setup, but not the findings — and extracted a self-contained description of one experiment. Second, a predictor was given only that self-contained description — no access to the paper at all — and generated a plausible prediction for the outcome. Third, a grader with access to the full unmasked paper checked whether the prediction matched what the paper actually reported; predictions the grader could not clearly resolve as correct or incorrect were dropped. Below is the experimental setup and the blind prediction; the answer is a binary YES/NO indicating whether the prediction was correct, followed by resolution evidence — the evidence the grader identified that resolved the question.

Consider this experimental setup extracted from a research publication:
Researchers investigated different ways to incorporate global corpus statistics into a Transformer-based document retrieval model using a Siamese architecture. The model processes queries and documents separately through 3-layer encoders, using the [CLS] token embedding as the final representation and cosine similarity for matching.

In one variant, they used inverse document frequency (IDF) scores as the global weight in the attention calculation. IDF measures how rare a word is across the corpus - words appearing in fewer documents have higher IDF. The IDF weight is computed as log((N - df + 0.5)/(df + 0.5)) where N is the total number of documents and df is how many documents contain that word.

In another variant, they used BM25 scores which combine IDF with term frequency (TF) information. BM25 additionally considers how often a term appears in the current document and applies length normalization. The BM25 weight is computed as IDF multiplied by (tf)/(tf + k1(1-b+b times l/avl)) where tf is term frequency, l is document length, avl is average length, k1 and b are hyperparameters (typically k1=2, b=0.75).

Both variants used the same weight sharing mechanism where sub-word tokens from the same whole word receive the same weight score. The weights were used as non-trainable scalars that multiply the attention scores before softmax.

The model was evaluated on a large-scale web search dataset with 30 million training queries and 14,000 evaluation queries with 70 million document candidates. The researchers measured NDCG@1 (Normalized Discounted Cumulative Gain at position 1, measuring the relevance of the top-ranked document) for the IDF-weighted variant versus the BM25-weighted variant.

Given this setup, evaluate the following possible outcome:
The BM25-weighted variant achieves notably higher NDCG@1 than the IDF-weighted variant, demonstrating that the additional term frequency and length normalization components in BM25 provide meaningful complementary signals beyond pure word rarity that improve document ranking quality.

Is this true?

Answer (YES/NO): YES